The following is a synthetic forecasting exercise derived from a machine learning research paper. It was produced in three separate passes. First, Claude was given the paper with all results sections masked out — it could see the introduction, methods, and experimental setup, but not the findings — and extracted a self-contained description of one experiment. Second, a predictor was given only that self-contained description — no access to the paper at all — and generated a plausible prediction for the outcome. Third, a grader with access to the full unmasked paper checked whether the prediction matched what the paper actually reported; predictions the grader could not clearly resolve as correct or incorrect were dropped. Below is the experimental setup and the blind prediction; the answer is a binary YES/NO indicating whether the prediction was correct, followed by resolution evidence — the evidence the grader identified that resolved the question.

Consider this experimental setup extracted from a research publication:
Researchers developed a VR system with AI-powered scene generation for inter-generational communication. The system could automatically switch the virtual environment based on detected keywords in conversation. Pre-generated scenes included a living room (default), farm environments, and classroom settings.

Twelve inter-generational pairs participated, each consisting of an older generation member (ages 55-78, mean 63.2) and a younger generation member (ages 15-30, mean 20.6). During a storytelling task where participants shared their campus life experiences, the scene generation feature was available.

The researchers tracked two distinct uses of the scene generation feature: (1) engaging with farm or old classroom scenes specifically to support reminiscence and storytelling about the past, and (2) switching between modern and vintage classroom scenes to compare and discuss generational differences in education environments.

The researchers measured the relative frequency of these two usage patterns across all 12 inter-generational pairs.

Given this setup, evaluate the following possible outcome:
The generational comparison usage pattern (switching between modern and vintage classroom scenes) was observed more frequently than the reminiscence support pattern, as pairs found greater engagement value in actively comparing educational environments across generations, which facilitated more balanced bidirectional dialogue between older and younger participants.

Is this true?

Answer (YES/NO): NO